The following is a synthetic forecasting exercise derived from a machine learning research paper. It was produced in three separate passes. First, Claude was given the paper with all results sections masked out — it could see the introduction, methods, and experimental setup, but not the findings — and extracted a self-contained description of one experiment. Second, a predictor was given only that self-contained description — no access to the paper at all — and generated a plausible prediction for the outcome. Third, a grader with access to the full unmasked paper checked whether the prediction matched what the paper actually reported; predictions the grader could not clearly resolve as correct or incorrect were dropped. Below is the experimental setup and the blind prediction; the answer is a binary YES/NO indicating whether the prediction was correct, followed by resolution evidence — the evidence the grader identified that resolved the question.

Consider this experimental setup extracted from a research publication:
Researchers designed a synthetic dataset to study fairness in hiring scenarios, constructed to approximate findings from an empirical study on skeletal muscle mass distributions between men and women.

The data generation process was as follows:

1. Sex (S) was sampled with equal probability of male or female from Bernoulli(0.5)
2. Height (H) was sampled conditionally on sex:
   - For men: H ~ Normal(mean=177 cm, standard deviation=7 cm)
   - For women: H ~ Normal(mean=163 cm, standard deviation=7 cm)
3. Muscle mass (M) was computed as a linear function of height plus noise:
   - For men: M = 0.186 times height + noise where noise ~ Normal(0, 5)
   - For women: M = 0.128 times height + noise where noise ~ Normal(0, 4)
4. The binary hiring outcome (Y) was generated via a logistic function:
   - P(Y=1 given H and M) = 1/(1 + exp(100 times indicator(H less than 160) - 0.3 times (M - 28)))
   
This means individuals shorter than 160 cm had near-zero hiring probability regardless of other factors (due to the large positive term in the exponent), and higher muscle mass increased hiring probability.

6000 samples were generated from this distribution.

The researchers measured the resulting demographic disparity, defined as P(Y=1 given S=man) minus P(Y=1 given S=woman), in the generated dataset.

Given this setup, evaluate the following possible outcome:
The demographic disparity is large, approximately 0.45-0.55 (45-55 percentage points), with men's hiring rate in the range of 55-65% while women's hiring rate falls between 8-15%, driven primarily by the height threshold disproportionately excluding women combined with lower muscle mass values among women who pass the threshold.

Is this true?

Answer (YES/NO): NO